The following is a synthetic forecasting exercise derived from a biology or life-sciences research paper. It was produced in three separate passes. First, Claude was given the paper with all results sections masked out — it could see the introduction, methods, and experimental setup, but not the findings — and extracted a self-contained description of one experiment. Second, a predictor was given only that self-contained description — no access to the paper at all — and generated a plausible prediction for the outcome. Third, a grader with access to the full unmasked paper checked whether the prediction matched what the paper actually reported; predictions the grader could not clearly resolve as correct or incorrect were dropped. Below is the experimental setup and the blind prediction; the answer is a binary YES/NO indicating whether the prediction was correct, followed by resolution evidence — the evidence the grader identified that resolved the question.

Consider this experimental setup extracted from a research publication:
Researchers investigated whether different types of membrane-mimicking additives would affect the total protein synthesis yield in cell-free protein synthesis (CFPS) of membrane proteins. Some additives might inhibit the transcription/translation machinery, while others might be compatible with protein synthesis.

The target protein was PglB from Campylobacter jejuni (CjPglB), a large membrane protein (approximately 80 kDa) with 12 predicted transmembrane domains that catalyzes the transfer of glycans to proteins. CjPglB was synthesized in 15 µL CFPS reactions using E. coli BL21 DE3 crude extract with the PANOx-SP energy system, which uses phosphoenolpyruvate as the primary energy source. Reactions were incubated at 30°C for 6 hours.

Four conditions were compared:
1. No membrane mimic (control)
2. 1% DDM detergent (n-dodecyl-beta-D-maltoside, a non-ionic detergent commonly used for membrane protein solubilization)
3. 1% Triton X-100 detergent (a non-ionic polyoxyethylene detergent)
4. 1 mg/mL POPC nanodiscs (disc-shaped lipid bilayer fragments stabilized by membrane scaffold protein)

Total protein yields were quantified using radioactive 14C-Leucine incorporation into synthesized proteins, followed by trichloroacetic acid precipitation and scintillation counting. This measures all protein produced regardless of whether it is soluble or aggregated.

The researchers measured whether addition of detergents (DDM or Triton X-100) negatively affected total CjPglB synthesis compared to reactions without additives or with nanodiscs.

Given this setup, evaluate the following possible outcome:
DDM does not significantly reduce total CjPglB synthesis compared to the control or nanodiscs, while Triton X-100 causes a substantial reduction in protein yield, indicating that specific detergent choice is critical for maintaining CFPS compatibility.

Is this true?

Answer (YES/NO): NO